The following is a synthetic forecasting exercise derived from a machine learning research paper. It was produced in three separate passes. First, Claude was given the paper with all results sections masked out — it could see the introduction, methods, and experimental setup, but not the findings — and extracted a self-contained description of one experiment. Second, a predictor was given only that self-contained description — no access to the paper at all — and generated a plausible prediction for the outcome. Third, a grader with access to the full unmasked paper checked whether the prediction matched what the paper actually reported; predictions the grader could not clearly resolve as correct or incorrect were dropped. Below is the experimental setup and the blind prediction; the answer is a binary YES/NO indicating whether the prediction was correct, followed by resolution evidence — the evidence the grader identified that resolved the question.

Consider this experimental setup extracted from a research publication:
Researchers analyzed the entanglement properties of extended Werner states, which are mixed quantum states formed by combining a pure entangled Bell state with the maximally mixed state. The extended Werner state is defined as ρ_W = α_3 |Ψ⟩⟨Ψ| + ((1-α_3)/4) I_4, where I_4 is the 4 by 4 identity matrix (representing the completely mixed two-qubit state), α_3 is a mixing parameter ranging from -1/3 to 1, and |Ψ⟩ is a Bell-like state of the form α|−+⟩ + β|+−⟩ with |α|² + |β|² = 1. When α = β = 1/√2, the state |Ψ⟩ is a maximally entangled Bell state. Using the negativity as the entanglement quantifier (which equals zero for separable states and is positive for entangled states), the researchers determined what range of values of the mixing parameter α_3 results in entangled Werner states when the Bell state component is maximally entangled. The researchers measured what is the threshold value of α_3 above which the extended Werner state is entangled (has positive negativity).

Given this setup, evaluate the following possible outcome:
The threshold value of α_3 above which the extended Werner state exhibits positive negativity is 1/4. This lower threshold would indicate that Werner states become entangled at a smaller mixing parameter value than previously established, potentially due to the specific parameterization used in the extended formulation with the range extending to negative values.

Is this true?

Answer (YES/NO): NO